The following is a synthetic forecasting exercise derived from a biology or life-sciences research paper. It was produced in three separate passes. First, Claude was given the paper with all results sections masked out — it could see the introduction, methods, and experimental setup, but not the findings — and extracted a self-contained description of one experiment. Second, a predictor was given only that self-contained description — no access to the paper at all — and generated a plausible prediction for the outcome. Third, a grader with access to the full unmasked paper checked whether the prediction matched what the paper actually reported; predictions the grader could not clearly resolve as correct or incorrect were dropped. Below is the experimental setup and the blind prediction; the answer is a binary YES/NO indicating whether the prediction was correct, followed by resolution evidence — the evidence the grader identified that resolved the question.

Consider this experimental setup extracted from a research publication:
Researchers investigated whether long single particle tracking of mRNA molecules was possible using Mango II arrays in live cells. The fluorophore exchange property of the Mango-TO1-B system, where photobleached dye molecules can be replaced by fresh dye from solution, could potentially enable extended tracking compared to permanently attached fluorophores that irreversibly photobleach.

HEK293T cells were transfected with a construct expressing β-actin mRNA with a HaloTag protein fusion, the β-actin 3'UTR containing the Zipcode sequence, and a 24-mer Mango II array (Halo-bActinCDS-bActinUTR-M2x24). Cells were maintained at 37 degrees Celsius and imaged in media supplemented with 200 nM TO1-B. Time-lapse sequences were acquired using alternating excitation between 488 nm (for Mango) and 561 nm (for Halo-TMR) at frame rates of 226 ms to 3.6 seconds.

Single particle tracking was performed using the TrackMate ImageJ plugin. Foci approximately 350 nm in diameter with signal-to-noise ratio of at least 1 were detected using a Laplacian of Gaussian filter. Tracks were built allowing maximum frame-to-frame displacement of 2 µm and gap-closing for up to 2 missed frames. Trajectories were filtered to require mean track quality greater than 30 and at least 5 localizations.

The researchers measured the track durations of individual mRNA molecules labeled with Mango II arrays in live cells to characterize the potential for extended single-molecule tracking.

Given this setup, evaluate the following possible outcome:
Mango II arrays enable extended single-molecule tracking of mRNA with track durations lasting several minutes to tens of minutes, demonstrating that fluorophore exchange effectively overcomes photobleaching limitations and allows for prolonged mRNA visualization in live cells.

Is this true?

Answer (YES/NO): NO